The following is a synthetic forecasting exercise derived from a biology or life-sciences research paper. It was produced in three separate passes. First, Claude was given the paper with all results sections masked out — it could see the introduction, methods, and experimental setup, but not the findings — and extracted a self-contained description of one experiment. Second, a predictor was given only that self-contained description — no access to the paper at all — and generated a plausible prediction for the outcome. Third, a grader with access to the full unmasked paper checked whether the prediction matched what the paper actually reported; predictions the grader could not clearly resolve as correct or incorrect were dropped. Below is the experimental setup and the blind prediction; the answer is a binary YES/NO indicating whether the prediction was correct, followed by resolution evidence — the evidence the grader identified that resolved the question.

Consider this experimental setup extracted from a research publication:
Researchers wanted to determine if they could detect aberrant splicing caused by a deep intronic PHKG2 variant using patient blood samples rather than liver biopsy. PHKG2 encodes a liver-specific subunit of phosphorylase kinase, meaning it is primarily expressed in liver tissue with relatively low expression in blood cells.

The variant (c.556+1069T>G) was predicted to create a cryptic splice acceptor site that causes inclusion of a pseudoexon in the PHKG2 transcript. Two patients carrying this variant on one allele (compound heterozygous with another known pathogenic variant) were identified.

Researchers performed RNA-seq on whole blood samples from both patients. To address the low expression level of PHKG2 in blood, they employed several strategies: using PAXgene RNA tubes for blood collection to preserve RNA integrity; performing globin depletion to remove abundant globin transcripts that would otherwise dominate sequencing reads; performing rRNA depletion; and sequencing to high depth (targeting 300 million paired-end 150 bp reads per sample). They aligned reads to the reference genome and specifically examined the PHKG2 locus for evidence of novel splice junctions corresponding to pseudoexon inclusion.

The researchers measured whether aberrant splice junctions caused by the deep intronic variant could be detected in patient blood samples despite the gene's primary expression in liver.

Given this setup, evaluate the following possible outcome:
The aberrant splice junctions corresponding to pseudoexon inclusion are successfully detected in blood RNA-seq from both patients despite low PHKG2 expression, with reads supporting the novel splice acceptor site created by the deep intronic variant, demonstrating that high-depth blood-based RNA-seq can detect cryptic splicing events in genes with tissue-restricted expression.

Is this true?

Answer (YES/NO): YES